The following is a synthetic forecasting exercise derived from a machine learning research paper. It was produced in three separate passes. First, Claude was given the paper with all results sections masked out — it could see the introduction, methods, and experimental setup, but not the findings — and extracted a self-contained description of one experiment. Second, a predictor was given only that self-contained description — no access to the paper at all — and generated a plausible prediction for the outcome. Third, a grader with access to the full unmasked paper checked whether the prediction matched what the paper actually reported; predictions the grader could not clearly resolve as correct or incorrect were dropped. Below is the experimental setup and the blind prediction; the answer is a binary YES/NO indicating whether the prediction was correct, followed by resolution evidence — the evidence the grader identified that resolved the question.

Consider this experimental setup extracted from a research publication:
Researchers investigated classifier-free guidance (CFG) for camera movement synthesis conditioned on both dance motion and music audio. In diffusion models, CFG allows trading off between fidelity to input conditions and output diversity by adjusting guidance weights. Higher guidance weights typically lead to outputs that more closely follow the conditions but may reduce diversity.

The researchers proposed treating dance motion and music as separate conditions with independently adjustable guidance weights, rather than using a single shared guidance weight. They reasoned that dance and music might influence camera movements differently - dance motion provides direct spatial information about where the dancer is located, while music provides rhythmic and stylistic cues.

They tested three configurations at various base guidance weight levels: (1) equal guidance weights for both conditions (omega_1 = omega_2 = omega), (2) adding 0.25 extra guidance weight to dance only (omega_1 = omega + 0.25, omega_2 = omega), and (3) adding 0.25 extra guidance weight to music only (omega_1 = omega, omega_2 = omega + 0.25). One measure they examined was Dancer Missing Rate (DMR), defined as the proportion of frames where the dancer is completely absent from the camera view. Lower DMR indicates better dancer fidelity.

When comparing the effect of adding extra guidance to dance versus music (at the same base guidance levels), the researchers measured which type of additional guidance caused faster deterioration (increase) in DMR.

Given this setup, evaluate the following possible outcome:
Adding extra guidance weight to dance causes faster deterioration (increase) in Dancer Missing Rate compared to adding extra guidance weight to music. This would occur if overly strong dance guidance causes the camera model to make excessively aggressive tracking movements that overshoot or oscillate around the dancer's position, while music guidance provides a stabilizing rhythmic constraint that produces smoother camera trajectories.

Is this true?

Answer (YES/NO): NO